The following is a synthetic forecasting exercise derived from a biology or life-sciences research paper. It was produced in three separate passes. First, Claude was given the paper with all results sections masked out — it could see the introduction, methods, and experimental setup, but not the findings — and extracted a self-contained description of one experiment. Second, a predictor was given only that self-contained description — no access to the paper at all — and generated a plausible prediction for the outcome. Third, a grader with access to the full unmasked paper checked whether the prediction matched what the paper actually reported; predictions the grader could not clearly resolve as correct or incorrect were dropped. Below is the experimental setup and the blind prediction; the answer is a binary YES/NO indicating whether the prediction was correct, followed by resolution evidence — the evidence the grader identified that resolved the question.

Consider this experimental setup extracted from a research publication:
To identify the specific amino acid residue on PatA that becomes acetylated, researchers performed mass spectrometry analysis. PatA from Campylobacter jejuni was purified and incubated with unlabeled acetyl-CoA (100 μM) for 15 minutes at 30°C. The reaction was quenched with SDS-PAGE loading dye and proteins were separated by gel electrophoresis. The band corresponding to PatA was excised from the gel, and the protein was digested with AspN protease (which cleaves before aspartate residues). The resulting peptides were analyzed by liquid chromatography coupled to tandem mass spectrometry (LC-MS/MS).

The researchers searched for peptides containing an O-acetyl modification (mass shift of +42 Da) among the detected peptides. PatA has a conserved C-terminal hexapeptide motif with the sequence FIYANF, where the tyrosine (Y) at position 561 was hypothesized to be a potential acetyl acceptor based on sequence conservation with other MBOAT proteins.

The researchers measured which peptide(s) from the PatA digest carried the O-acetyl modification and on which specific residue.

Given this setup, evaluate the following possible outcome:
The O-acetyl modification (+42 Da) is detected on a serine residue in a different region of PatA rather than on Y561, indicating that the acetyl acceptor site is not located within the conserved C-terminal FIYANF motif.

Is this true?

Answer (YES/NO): NO